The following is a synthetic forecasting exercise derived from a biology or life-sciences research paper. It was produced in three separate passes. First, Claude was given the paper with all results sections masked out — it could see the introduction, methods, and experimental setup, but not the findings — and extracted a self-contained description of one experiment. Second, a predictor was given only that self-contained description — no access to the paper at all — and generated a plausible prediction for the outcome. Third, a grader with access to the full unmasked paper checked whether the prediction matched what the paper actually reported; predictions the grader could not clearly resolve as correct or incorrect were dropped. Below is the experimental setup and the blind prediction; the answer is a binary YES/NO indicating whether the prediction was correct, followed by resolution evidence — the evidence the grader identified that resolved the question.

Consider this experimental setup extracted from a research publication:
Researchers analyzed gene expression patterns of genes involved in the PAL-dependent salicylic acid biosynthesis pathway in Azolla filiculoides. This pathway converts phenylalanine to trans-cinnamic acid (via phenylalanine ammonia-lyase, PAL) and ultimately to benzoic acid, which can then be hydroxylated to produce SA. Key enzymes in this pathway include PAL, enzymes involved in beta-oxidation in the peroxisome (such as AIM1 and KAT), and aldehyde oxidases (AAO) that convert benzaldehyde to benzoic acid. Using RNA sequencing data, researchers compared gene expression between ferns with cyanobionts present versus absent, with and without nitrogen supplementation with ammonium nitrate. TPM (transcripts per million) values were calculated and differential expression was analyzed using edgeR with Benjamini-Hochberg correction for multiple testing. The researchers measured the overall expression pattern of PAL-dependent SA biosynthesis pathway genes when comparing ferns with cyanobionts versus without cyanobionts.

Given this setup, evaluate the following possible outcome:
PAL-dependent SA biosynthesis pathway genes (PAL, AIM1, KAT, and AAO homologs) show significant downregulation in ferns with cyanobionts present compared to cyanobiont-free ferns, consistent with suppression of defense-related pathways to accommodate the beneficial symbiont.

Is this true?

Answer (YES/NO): NO